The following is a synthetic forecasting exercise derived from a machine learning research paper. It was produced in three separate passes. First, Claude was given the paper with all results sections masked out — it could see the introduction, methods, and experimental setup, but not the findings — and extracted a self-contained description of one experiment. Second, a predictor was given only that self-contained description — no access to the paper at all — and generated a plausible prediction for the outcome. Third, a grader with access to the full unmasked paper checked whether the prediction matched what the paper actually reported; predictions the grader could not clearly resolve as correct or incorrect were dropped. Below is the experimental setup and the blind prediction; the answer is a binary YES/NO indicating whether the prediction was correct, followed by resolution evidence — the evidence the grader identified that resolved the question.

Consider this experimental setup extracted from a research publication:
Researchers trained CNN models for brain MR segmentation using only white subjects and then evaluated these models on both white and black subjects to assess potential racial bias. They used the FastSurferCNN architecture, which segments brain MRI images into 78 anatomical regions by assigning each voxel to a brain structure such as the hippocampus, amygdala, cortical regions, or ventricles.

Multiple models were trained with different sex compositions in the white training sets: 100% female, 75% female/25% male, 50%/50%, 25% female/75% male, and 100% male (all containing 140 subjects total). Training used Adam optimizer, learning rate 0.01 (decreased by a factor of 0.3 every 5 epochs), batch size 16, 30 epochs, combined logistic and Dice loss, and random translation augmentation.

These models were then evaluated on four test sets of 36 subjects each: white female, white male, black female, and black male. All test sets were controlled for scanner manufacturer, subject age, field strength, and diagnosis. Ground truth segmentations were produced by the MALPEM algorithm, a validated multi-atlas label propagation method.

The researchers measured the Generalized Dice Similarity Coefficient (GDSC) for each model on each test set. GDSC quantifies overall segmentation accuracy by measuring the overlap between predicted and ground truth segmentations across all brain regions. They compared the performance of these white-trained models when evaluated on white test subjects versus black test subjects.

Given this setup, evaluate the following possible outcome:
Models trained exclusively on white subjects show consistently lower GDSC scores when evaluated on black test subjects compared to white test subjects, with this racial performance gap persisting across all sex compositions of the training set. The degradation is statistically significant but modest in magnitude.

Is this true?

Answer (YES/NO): NO